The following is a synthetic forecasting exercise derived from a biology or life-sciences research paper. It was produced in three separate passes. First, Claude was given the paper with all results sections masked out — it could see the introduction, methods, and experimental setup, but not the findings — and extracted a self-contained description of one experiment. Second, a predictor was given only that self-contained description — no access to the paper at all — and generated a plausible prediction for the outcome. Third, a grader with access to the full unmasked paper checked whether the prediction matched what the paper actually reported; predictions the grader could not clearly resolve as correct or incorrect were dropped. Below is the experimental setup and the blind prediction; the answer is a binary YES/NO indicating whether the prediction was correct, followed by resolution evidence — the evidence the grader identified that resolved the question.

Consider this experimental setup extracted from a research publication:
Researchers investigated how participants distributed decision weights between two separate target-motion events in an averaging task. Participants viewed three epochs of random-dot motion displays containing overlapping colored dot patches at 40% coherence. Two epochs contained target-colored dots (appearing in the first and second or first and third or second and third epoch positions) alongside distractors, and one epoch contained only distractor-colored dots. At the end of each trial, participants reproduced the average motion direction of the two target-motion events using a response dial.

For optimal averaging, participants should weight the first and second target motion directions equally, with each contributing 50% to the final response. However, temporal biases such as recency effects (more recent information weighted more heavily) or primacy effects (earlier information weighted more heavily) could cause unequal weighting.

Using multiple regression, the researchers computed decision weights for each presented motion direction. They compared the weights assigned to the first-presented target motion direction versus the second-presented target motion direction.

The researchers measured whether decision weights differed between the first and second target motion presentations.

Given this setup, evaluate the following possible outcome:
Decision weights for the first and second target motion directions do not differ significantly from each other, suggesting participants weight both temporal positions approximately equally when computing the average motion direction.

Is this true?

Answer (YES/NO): NO